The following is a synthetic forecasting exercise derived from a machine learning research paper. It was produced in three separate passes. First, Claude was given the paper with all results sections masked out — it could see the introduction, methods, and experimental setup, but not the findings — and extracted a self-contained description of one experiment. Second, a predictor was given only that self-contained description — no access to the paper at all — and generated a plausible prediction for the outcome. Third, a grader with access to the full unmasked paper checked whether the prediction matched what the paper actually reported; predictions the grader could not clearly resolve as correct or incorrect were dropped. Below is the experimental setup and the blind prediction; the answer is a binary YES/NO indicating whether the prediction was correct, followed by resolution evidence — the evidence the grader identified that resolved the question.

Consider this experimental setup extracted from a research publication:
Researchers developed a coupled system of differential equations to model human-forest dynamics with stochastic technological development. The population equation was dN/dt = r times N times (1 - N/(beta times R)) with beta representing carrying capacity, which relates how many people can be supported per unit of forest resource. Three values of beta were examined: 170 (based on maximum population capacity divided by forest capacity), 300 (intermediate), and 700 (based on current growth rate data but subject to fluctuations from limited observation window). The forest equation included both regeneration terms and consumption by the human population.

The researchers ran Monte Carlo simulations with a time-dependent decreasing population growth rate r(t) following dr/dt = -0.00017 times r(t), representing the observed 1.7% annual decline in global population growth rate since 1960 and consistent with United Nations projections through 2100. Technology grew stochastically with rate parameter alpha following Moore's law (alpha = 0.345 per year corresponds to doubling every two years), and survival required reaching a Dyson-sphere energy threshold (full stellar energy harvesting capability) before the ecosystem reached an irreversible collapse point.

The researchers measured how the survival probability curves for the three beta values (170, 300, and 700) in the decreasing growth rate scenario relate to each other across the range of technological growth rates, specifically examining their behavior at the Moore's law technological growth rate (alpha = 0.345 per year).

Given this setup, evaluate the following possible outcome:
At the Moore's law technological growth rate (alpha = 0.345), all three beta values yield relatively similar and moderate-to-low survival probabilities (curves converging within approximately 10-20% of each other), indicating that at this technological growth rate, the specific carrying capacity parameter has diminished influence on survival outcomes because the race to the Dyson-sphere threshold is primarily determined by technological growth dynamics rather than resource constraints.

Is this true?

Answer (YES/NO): NO